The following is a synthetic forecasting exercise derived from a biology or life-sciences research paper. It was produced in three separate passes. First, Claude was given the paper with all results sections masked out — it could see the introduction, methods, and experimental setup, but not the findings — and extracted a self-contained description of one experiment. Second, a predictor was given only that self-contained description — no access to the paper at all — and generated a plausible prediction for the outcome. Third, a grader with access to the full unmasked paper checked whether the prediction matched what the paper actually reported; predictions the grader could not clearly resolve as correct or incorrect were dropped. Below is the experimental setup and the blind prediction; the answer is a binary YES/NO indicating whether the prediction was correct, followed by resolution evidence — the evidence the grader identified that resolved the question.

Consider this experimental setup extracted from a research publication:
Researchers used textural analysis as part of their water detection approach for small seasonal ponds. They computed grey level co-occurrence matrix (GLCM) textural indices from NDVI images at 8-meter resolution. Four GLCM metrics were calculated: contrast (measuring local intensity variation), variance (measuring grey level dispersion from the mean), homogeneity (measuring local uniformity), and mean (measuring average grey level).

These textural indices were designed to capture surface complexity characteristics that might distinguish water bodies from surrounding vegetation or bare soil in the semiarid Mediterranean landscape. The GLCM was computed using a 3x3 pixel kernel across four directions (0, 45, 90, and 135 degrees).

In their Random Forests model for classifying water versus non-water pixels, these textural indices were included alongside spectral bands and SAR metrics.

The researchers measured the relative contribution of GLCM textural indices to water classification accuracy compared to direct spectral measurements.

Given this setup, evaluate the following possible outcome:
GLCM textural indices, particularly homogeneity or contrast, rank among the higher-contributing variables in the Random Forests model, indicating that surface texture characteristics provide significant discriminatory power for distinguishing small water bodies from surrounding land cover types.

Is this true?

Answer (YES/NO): YES